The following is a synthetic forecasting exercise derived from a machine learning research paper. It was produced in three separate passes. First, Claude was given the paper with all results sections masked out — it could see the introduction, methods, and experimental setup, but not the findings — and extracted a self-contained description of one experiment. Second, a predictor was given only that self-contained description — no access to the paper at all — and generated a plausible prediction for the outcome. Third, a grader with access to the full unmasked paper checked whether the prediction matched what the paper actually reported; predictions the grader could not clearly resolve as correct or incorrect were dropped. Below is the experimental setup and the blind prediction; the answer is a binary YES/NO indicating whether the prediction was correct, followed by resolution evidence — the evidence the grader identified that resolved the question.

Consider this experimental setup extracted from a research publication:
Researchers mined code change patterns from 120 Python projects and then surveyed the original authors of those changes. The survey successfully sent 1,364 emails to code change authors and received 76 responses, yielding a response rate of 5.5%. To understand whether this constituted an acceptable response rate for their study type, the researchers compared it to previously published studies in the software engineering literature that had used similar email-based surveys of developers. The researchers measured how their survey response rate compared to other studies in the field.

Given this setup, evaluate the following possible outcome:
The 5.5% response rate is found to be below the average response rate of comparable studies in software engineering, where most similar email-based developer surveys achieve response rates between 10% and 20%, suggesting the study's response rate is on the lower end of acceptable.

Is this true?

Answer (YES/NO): NO